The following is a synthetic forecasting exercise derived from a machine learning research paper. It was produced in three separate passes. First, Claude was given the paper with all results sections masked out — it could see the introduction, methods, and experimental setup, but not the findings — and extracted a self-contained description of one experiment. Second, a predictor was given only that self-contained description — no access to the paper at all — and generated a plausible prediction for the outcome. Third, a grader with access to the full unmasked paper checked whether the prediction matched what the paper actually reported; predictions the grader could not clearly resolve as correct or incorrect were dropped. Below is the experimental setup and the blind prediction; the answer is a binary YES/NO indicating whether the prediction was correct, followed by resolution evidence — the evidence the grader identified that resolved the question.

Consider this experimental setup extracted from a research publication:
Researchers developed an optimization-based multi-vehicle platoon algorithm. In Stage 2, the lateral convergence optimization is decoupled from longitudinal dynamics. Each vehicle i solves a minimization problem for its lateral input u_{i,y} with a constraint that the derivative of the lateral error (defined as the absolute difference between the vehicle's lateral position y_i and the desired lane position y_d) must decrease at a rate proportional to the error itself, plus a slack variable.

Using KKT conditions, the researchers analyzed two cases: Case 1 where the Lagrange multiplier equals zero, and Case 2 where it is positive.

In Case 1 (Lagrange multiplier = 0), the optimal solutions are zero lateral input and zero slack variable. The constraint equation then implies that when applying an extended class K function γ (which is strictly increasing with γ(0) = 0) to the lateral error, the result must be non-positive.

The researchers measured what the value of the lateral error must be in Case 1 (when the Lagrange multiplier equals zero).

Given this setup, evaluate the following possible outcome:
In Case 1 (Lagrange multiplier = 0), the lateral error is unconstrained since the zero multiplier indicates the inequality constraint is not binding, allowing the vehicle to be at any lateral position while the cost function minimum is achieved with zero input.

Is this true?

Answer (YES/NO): NO